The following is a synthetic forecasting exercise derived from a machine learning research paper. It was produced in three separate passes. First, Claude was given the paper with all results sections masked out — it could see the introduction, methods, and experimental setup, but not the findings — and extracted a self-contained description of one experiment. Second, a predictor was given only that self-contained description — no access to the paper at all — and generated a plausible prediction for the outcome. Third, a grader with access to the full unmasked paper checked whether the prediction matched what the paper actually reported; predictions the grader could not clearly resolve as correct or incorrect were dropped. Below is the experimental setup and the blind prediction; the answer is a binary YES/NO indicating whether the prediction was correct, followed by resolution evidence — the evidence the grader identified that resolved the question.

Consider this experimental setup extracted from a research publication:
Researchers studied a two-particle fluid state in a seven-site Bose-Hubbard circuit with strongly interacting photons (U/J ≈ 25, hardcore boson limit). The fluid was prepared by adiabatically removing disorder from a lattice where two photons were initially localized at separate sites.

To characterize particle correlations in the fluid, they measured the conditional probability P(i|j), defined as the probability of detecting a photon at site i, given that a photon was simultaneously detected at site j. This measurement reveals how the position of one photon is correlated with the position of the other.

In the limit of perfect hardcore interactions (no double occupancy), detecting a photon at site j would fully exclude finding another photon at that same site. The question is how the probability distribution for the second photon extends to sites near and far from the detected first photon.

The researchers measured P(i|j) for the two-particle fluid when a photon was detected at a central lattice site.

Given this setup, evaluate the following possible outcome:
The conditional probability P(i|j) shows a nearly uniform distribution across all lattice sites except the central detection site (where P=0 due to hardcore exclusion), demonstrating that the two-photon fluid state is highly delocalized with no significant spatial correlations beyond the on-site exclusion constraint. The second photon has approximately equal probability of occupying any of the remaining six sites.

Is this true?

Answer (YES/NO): NO